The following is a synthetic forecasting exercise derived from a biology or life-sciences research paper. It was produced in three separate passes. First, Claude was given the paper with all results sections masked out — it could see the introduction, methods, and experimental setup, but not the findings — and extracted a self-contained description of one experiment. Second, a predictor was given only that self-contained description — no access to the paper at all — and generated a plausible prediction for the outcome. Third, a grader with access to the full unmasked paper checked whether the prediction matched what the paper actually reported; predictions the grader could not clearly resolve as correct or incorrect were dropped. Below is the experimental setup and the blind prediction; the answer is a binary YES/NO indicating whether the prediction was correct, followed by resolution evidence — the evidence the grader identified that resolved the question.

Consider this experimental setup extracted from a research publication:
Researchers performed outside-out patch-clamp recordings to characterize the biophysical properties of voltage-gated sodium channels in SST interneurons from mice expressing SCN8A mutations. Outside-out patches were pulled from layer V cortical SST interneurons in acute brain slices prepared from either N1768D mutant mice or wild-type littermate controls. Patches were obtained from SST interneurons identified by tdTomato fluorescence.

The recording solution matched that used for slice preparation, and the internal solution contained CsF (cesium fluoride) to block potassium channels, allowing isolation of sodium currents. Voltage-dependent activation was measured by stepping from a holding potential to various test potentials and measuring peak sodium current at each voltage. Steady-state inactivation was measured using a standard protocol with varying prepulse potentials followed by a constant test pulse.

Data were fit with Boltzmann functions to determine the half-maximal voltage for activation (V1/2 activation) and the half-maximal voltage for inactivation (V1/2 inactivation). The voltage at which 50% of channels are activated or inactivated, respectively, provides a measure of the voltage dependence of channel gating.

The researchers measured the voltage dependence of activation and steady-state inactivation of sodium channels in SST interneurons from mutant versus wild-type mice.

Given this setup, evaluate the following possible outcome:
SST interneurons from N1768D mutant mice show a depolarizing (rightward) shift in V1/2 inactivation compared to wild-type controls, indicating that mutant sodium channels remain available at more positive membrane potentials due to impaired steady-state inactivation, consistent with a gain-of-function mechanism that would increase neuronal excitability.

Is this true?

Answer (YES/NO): NO